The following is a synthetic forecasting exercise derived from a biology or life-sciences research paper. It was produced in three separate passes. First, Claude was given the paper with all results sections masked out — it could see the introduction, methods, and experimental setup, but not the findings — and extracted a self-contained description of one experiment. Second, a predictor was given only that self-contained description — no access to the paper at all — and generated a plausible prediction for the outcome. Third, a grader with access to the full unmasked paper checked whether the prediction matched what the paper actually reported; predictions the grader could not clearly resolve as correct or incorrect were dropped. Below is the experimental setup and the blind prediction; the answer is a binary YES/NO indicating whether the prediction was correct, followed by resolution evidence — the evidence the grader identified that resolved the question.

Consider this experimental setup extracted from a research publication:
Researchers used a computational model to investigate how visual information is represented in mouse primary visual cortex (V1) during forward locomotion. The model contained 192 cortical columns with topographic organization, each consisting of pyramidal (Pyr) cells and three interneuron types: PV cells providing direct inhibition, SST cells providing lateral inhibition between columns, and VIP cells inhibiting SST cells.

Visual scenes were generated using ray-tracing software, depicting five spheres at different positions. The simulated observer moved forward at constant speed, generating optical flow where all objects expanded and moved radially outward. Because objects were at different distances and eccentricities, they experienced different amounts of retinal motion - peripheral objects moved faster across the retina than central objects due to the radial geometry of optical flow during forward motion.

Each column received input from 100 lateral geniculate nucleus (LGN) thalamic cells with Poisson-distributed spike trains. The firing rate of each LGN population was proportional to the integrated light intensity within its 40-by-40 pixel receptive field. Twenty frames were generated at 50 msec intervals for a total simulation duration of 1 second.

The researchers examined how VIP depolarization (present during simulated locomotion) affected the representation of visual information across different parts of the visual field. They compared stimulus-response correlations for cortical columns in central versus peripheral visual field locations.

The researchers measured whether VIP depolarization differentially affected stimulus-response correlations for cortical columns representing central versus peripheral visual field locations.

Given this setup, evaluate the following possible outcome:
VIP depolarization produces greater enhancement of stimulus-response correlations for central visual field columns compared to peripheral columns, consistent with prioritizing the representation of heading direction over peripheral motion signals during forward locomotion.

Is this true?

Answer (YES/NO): NO